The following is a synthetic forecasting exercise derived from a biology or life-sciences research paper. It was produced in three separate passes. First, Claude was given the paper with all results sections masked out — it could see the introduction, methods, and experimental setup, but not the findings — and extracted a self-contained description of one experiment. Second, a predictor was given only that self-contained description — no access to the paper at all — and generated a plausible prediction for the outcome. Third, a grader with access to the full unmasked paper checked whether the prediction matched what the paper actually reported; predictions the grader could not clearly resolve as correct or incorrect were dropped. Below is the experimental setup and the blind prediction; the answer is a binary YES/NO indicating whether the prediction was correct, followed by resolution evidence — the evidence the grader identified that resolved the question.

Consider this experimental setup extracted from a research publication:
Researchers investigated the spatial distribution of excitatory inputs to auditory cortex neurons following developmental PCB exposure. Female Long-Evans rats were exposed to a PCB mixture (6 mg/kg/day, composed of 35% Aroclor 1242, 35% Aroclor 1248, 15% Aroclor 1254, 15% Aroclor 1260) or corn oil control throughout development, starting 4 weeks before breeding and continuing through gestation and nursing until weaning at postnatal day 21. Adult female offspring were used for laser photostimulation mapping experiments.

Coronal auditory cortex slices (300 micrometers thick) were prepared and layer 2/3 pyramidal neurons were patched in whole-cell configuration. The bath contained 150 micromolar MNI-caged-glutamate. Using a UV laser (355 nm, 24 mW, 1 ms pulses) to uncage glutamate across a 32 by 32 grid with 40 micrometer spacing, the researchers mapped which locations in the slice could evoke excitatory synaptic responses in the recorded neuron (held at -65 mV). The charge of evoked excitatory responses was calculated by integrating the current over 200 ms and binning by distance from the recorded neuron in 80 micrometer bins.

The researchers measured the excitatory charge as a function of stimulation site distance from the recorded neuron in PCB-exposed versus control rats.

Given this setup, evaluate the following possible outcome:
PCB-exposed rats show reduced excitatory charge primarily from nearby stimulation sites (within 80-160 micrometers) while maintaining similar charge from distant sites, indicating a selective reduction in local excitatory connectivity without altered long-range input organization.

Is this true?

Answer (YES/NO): NO